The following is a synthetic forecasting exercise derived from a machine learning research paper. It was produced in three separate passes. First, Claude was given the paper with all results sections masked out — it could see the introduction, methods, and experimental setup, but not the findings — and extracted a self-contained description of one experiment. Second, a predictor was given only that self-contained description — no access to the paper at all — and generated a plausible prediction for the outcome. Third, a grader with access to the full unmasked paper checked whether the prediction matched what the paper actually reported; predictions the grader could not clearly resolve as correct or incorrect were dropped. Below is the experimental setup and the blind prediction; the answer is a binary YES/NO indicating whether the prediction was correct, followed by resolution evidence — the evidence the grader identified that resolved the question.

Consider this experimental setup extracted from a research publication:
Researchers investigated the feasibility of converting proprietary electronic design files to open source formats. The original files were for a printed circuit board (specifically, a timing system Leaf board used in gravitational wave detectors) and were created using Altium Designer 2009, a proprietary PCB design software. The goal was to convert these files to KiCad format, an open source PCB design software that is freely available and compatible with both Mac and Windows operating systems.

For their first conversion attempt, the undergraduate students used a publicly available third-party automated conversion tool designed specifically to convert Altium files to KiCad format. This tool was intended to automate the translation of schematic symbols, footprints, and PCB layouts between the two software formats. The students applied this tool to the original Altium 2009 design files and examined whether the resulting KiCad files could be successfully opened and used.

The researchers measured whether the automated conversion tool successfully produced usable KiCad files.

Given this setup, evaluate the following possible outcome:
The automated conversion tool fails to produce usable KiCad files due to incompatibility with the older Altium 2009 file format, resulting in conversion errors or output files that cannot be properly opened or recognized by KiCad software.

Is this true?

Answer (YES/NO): NO